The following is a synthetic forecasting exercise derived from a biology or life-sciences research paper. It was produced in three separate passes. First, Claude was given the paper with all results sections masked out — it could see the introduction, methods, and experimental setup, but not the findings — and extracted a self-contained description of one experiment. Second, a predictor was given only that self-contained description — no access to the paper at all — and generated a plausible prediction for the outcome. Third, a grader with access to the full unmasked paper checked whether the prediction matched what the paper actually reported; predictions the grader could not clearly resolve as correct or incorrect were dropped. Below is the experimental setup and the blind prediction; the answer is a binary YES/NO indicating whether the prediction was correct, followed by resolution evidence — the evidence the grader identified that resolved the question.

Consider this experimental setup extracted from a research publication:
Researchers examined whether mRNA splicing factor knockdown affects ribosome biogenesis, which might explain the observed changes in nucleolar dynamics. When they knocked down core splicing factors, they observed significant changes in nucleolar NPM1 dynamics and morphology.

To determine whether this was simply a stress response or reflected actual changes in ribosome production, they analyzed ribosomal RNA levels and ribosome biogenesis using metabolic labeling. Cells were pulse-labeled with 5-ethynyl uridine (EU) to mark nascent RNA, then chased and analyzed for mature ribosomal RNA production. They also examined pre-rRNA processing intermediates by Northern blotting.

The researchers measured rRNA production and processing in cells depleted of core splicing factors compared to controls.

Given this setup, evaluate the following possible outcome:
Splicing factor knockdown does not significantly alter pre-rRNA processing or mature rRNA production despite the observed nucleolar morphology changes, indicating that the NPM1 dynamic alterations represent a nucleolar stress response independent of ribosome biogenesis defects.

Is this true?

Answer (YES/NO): NO